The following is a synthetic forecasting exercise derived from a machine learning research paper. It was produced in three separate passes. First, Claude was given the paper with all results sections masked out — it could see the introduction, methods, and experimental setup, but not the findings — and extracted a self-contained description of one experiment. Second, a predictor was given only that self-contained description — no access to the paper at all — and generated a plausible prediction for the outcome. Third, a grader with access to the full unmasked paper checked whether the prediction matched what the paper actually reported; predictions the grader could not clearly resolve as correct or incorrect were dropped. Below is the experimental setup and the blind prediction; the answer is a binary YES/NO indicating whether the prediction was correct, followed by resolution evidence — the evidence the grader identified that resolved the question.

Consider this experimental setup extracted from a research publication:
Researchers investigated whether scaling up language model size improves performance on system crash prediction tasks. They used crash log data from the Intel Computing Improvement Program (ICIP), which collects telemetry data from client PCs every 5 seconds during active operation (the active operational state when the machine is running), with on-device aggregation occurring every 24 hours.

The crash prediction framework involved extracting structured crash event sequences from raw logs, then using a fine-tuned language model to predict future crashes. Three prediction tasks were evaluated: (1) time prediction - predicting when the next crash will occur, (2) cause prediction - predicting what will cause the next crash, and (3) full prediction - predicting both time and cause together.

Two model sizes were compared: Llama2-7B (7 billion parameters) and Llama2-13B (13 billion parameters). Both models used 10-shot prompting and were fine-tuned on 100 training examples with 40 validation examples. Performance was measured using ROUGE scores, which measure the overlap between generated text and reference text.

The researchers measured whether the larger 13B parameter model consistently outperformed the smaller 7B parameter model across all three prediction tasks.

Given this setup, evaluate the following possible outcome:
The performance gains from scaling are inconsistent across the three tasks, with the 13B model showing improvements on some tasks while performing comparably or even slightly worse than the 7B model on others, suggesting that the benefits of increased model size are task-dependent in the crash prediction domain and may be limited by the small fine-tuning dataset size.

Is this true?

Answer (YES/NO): NO